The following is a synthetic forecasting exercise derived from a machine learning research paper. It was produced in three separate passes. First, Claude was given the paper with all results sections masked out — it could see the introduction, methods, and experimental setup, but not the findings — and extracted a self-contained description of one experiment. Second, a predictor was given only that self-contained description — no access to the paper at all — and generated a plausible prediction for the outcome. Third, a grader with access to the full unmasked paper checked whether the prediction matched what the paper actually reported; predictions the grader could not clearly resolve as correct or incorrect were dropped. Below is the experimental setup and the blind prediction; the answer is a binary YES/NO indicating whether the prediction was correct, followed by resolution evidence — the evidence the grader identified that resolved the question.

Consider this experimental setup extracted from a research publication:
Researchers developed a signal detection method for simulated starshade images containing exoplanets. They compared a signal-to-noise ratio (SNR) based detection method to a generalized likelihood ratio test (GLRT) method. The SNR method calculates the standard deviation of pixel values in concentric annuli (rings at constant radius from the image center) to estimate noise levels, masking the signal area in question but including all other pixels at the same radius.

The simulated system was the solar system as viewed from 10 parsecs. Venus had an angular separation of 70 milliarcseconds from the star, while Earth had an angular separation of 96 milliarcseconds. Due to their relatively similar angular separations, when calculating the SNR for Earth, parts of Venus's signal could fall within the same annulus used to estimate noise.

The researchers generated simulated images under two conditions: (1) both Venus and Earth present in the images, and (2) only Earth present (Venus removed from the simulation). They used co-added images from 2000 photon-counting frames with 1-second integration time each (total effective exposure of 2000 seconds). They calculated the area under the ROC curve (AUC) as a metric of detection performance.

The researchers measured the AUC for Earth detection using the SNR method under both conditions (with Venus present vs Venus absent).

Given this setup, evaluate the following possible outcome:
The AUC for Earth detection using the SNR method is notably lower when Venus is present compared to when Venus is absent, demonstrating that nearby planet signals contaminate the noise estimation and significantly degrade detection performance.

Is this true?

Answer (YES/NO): YES